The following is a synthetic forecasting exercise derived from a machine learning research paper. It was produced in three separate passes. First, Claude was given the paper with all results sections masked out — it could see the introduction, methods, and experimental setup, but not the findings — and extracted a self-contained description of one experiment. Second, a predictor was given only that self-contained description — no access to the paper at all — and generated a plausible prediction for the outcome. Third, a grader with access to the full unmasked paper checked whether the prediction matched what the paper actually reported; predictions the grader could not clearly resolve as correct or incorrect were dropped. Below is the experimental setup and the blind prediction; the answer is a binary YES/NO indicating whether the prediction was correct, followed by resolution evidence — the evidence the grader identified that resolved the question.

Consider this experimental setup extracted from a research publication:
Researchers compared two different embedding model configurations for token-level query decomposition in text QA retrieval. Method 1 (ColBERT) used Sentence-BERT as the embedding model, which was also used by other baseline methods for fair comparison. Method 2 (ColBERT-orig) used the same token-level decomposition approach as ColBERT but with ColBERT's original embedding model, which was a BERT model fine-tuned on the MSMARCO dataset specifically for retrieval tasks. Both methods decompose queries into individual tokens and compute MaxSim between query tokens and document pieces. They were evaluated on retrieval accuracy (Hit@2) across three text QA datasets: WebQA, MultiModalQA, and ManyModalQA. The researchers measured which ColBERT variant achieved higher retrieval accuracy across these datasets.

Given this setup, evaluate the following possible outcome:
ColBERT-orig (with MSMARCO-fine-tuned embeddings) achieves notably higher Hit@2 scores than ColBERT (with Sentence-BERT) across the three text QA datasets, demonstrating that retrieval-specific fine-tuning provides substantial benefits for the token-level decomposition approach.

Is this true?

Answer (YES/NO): NO